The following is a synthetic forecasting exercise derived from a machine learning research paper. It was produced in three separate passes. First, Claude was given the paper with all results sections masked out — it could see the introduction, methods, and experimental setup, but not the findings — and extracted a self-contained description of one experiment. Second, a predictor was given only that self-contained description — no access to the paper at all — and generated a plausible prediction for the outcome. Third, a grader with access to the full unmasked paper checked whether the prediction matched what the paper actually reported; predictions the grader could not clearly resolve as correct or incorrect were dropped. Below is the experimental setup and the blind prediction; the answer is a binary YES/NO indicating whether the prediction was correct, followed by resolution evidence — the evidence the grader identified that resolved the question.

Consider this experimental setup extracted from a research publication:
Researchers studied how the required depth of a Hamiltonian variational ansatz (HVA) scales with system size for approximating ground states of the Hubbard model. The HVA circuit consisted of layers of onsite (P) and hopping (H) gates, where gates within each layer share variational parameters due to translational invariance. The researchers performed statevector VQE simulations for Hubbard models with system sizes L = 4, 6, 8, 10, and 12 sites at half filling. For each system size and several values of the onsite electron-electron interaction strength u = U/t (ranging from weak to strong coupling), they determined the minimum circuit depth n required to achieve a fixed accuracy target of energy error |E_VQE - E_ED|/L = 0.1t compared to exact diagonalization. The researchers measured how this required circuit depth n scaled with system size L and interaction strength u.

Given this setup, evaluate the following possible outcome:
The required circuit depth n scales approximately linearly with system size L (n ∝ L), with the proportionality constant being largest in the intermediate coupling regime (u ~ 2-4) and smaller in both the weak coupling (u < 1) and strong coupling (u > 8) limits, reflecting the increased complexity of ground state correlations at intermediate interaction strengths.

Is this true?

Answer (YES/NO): NO